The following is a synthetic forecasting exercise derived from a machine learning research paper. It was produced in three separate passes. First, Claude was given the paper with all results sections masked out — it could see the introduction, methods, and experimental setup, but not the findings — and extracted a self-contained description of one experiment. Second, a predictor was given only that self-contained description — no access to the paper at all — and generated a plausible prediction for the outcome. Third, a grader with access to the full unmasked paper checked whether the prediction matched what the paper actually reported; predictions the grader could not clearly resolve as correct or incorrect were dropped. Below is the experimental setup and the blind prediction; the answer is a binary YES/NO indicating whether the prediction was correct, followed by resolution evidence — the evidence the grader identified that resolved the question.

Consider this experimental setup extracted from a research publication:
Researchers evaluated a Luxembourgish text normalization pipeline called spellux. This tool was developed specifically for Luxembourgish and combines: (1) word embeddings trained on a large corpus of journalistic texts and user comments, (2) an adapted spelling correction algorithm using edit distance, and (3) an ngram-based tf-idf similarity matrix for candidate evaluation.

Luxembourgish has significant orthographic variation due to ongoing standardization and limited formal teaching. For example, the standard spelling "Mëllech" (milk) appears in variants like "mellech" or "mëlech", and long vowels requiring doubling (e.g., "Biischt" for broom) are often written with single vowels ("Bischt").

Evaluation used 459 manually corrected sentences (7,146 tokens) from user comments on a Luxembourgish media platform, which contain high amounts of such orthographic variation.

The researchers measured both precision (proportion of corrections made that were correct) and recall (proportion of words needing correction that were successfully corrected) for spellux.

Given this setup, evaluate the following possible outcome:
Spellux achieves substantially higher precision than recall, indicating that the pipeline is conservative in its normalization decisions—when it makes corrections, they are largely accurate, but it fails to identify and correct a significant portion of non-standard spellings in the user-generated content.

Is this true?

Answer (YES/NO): YES